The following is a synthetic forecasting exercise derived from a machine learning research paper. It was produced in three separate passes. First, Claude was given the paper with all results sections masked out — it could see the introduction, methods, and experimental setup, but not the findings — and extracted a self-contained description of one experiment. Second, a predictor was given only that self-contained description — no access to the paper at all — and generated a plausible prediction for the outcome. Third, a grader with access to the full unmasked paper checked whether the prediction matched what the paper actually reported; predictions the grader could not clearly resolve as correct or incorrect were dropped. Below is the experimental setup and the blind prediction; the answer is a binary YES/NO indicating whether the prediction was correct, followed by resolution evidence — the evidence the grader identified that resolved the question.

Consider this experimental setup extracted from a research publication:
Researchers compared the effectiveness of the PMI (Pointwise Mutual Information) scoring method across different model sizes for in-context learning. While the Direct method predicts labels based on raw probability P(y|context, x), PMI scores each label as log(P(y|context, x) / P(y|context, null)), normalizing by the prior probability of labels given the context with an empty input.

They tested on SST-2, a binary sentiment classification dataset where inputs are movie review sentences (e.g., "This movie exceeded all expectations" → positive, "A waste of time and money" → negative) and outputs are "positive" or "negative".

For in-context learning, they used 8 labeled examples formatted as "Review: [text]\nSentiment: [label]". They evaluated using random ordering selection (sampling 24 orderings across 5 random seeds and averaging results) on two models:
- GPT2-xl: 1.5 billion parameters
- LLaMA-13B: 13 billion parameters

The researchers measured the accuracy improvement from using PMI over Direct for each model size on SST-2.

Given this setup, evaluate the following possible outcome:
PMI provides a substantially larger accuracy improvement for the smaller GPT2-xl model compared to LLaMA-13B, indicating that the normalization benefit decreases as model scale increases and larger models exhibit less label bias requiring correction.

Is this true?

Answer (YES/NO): YES